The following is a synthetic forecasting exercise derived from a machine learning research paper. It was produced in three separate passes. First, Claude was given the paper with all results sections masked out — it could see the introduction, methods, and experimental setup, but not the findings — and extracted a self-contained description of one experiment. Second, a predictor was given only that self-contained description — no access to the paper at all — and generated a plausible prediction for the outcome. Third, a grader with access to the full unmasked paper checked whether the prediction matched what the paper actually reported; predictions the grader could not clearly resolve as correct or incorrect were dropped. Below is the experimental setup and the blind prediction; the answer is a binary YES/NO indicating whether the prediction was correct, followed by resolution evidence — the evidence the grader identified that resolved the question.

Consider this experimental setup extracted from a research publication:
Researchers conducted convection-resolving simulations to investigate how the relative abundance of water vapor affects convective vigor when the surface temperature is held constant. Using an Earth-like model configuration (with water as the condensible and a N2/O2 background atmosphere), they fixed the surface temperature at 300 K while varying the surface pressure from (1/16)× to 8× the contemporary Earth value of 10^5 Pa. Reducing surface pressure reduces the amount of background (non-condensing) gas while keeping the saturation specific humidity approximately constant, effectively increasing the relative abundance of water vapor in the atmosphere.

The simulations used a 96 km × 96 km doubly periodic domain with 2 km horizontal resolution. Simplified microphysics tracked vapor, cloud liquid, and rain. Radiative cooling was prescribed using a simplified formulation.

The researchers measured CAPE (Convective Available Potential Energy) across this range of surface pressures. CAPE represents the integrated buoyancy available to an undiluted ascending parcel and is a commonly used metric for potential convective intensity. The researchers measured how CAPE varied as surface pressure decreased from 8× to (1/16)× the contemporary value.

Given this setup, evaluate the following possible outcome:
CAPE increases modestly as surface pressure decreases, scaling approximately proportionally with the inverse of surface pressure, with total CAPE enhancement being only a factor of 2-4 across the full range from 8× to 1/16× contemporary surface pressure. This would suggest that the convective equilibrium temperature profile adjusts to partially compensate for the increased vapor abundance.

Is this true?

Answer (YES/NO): NO